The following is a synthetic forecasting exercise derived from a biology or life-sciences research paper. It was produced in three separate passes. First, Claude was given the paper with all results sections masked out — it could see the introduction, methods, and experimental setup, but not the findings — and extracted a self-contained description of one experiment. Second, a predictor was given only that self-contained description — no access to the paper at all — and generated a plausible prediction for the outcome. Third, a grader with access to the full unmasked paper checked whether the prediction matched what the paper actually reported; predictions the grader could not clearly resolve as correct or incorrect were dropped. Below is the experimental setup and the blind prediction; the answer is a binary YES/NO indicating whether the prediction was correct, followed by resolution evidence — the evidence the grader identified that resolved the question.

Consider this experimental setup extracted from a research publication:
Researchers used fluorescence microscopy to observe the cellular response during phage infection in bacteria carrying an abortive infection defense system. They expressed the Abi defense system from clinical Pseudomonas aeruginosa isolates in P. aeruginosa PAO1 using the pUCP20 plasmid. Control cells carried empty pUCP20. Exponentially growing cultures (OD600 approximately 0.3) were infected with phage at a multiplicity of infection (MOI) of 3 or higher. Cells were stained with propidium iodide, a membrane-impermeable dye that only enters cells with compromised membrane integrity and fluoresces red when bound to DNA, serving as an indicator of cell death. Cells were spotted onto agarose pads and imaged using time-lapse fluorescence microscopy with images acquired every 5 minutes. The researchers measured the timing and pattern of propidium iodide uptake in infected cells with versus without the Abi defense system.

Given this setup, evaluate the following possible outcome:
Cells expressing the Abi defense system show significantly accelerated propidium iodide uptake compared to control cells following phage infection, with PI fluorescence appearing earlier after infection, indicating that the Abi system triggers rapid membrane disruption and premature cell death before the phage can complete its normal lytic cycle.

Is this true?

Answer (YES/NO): NO